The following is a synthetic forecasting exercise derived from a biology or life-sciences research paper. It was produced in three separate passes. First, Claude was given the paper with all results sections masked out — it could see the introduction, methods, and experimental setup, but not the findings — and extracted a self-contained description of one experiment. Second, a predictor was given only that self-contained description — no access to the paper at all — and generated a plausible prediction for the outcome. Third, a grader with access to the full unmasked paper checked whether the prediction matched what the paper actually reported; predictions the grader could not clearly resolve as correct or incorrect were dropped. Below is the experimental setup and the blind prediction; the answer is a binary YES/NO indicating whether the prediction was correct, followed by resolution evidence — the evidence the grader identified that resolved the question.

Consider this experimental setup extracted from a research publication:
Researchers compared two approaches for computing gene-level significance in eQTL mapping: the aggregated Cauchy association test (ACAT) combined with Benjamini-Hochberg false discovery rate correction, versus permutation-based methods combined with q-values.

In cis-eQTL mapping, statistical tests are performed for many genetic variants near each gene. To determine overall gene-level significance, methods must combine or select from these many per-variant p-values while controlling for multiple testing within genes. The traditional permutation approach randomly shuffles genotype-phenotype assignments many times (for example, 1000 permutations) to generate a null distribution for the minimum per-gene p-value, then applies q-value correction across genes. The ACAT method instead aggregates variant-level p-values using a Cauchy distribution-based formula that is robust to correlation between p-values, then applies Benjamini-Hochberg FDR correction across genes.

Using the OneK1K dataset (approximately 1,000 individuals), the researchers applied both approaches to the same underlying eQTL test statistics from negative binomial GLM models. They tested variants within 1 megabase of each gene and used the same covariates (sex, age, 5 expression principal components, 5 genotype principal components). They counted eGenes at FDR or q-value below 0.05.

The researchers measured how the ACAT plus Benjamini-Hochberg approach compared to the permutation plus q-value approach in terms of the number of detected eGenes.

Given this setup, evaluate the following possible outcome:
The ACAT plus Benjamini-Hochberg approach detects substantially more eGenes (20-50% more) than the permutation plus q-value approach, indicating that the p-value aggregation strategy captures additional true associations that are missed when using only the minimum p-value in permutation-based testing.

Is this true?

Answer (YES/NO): NO